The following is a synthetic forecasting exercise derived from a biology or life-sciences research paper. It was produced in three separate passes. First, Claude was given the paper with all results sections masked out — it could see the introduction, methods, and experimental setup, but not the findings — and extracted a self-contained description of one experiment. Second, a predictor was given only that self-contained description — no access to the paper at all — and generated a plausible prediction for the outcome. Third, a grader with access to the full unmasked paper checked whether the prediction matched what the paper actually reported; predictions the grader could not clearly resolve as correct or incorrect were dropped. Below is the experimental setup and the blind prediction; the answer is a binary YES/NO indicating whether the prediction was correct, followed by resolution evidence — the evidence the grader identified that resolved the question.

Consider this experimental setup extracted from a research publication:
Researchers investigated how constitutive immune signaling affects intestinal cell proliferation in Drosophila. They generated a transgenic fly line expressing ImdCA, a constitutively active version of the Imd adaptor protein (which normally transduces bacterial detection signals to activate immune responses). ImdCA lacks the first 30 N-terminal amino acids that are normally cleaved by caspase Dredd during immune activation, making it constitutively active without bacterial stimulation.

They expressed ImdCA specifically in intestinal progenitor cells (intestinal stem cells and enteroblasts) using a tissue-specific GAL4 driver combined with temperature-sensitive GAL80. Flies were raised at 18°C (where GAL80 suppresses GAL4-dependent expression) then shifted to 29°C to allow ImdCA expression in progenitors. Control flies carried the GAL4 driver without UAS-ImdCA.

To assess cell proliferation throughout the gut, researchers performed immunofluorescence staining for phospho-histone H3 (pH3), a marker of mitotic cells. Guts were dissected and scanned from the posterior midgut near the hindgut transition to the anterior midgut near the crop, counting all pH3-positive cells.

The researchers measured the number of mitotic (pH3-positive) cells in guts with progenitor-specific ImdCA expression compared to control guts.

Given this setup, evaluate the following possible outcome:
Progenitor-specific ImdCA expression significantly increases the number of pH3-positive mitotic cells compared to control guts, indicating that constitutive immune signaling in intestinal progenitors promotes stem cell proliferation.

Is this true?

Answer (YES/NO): YES